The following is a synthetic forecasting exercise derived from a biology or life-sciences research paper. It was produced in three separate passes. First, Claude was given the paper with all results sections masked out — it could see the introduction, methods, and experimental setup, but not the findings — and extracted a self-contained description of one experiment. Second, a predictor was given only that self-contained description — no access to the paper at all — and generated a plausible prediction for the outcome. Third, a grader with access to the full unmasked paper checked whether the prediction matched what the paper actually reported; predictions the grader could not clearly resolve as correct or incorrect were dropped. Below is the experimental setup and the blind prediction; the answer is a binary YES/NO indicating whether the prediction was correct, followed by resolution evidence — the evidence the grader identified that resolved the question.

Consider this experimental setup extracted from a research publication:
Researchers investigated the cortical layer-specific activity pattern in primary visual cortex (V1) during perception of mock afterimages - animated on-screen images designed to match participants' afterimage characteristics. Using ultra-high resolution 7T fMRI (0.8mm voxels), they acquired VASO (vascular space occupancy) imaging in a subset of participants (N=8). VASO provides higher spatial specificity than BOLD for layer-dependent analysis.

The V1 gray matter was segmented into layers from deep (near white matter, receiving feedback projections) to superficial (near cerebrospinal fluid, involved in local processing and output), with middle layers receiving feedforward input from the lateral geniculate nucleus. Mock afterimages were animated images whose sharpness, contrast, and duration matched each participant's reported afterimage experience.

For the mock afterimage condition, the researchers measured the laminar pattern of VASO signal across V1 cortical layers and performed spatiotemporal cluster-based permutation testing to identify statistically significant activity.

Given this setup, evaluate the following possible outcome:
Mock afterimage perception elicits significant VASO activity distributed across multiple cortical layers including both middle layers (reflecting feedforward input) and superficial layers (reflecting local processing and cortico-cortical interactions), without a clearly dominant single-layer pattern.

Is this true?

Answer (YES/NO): YES